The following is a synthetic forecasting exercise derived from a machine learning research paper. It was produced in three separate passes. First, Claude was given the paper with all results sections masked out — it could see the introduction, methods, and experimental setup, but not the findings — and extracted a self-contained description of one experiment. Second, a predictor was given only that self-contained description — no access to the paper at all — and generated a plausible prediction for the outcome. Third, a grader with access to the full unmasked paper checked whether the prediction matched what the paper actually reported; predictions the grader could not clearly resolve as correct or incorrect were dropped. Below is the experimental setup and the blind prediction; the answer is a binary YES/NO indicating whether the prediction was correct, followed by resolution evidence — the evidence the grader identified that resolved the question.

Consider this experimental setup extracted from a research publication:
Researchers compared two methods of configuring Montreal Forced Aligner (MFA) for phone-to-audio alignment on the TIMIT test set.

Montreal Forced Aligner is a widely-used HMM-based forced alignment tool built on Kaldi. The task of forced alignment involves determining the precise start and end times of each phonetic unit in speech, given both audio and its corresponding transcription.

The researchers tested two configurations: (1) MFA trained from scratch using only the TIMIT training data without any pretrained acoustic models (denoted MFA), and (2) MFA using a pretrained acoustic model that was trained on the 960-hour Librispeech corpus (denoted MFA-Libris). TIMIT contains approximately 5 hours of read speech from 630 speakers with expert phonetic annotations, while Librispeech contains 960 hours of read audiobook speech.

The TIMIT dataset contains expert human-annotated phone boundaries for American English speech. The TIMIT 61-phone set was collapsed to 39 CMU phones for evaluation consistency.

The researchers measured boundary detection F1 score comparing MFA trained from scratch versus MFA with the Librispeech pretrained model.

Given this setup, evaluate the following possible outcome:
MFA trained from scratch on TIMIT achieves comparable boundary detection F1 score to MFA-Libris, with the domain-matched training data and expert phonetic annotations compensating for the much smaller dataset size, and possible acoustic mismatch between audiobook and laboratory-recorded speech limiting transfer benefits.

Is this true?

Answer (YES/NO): YES